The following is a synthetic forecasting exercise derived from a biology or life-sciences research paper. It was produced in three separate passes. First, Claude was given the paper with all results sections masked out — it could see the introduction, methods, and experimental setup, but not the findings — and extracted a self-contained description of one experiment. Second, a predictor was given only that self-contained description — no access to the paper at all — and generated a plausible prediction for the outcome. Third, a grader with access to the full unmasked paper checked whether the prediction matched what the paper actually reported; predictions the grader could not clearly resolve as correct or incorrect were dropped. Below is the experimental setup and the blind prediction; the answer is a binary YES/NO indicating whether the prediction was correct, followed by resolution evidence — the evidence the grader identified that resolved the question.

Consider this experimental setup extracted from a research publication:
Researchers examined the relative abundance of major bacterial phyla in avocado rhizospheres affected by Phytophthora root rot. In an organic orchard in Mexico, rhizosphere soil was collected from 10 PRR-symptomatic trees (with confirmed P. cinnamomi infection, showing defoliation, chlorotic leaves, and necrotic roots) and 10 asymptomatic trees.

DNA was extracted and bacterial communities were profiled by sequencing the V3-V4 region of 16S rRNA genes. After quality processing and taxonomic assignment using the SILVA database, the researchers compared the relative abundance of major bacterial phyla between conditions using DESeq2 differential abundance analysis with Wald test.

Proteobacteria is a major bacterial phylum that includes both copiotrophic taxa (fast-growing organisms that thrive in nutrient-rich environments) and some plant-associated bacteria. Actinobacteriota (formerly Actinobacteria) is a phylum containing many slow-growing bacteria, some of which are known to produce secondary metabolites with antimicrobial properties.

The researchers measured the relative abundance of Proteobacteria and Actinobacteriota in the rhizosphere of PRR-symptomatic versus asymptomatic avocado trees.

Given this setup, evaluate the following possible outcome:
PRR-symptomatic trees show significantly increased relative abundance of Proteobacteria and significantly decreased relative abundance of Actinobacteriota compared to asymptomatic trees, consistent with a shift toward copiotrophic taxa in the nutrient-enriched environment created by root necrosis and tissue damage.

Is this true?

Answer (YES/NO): NO